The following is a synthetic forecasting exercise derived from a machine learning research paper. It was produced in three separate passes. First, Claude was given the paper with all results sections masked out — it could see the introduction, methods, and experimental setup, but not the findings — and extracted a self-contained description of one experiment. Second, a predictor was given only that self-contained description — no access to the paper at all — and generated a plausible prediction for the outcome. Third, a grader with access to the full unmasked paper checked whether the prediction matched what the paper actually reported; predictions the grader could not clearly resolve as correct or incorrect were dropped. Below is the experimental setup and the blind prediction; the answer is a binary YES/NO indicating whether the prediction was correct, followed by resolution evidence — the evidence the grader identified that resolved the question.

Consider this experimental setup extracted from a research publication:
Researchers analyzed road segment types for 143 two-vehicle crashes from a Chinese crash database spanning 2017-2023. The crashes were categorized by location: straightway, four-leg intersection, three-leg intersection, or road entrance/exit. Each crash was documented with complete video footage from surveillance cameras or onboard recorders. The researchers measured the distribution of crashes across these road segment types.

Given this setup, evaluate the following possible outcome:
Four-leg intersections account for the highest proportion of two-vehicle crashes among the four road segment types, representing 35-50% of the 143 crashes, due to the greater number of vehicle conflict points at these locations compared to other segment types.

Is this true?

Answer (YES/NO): NO